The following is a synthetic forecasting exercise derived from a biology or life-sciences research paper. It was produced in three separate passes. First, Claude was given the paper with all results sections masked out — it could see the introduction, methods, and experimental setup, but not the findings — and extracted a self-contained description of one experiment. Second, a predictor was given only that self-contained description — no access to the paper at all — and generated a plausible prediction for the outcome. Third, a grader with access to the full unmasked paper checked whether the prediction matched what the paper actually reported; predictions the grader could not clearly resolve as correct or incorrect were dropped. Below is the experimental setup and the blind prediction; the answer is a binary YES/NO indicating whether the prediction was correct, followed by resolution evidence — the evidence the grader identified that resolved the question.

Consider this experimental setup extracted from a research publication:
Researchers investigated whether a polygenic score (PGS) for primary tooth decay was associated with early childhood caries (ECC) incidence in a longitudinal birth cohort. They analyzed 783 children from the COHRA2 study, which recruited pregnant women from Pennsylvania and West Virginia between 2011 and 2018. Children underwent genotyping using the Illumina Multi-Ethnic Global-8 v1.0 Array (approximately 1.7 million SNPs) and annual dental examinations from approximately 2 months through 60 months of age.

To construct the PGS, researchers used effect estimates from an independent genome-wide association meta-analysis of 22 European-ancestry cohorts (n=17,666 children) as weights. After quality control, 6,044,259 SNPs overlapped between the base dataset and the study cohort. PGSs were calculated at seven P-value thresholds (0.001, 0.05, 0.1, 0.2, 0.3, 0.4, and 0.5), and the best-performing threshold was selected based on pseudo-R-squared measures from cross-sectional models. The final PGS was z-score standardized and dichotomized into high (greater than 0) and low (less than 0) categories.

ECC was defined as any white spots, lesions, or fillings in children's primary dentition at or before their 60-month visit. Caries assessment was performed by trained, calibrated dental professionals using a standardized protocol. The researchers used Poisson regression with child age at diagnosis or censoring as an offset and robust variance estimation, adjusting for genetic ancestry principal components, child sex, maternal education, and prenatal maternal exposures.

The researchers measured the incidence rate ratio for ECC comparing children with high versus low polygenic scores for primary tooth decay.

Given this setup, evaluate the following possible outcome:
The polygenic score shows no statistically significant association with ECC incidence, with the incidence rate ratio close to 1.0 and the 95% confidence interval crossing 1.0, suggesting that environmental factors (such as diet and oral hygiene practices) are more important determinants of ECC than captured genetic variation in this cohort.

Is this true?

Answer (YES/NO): YES